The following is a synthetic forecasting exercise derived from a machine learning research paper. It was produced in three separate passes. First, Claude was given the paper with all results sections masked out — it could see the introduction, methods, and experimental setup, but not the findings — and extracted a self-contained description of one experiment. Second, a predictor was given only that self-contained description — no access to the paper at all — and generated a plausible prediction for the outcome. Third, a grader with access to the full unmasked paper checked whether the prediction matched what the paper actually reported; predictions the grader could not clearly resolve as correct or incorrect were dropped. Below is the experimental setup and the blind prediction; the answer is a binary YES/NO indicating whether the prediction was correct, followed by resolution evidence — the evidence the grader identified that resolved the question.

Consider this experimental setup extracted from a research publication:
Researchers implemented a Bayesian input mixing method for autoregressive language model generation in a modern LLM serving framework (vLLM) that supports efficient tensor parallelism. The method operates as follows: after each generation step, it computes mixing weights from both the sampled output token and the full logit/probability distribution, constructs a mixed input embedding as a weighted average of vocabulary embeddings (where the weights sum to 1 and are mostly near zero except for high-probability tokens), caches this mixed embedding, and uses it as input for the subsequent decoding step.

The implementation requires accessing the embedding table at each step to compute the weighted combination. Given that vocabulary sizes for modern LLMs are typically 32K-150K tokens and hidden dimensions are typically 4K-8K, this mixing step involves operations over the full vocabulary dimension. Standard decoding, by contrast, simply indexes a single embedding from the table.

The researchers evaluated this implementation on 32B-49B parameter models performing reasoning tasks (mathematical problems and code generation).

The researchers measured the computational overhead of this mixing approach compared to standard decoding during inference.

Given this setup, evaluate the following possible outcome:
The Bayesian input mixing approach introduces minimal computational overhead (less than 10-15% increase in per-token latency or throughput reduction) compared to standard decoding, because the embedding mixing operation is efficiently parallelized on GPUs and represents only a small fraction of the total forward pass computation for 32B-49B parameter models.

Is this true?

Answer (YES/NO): YES